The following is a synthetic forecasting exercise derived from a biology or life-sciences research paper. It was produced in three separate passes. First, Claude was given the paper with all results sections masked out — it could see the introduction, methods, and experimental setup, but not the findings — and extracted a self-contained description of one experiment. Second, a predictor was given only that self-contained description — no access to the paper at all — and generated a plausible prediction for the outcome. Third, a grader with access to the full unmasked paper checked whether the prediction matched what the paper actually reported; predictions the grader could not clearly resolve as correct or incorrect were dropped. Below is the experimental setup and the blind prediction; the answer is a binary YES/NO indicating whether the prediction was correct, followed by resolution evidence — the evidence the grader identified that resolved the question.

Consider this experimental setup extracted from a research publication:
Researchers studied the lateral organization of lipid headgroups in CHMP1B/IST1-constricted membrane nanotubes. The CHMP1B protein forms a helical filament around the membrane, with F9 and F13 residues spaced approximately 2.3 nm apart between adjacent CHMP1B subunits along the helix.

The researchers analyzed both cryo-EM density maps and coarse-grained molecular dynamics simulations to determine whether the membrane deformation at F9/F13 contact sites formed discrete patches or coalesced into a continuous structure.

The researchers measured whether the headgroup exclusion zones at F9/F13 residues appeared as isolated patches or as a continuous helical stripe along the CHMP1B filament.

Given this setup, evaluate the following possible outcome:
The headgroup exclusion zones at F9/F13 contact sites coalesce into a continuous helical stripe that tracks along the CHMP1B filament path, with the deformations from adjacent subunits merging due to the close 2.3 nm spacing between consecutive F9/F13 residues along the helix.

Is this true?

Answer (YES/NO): NO